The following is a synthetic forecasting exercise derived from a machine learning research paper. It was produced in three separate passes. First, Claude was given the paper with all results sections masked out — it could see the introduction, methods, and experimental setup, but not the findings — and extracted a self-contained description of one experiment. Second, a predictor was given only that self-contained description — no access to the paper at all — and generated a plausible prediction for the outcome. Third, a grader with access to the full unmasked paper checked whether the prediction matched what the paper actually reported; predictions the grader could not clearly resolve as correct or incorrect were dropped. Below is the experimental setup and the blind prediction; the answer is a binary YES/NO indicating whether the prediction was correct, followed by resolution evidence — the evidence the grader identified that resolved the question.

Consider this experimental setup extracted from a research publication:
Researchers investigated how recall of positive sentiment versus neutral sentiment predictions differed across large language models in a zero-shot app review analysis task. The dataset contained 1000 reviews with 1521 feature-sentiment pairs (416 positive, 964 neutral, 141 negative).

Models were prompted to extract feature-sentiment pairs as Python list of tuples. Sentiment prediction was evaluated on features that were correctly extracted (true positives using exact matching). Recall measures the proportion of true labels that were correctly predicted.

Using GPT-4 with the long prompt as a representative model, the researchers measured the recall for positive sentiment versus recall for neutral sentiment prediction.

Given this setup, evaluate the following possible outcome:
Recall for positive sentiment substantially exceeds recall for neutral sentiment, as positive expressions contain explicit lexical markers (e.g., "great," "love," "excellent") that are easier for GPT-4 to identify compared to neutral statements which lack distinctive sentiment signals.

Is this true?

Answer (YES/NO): YES